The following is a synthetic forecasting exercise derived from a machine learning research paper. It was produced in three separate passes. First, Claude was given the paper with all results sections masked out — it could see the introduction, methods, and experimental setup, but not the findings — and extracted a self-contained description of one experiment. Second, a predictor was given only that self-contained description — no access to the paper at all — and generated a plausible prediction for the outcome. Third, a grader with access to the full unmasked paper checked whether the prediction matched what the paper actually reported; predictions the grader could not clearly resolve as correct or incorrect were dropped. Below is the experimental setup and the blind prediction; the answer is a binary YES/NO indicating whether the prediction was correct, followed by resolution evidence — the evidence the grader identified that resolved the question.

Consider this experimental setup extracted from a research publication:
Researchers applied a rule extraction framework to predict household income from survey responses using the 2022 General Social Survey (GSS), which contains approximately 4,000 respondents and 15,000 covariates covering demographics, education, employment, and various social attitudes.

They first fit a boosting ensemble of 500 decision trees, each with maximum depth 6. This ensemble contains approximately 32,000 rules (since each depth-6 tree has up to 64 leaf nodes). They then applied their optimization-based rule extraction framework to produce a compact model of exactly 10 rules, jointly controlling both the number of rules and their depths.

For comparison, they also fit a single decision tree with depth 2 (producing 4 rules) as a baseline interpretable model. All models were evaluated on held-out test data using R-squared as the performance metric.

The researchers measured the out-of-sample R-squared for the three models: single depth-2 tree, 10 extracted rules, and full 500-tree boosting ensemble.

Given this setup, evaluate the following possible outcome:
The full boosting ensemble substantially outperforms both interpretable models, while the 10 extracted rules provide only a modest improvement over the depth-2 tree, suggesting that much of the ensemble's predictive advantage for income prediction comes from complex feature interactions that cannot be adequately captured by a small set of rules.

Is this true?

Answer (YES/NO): NO